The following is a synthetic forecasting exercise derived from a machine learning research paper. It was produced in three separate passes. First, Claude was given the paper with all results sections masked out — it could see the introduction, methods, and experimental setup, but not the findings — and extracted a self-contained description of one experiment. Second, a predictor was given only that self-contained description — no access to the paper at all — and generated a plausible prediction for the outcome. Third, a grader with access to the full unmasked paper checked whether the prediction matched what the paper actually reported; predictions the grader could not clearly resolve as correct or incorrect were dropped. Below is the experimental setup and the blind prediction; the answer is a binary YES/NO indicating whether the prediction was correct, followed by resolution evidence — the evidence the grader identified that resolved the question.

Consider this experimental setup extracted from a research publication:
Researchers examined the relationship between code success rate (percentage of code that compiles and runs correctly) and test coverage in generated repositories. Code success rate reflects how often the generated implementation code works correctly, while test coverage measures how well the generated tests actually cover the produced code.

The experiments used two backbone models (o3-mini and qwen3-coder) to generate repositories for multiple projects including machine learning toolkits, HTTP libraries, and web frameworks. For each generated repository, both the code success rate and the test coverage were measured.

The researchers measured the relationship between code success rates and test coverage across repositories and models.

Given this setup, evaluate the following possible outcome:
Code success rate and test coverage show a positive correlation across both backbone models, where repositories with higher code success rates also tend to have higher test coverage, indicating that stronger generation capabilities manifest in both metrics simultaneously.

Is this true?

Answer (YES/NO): NO